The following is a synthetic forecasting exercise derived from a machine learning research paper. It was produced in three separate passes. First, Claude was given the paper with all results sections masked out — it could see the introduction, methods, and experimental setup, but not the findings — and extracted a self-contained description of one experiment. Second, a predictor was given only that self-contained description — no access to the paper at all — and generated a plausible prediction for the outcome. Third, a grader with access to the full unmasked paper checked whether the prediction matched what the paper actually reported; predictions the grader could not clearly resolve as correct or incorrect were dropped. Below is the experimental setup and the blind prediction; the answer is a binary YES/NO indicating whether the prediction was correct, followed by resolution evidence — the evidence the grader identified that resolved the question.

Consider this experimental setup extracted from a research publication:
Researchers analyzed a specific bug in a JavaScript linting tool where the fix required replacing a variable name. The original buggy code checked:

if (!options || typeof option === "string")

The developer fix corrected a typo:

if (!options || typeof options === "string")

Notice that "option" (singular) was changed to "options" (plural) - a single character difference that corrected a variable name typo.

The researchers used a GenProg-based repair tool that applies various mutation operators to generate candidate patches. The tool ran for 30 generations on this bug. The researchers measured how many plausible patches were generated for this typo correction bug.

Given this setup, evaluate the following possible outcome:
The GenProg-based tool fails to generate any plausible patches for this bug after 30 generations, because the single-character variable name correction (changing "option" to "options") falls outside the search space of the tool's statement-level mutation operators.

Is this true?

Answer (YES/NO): NO